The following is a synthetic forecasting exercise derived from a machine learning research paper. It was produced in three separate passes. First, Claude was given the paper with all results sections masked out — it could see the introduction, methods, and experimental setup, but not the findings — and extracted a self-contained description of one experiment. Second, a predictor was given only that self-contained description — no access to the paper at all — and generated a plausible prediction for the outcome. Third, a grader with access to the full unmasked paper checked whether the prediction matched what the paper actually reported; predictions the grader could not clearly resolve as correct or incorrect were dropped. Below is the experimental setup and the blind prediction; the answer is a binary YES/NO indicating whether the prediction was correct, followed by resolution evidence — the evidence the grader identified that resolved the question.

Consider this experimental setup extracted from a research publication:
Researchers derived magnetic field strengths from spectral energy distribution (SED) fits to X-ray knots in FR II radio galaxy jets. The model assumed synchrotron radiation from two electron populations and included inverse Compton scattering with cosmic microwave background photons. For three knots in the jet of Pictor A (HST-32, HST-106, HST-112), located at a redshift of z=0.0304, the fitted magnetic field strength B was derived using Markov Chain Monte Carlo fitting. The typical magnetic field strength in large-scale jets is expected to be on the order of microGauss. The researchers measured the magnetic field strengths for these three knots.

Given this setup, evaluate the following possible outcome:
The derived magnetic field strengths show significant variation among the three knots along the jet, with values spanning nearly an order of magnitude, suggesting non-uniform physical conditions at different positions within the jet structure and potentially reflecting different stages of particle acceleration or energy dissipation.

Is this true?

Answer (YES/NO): NO